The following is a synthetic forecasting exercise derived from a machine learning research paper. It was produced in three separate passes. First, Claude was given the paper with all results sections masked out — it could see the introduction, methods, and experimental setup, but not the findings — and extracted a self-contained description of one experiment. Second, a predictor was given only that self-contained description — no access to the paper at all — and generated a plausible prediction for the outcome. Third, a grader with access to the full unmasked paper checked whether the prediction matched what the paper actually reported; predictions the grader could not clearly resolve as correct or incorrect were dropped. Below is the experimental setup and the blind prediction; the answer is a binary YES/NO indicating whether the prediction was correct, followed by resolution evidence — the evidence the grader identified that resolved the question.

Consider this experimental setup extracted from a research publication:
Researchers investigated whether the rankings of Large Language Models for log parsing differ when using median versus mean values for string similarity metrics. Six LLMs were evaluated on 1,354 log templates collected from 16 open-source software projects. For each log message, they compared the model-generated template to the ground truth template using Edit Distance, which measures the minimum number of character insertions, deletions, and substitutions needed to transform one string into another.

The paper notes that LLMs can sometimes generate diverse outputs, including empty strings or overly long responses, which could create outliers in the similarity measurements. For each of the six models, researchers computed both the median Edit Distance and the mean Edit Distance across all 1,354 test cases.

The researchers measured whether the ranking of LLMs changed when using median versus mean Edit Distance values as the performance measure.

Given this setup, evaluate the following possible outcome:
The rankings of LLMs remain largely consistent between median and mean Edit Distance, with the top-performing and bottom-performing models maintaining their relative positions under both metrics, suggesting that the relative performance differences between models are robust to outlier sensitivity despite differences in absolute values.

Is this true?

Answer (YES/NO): NO